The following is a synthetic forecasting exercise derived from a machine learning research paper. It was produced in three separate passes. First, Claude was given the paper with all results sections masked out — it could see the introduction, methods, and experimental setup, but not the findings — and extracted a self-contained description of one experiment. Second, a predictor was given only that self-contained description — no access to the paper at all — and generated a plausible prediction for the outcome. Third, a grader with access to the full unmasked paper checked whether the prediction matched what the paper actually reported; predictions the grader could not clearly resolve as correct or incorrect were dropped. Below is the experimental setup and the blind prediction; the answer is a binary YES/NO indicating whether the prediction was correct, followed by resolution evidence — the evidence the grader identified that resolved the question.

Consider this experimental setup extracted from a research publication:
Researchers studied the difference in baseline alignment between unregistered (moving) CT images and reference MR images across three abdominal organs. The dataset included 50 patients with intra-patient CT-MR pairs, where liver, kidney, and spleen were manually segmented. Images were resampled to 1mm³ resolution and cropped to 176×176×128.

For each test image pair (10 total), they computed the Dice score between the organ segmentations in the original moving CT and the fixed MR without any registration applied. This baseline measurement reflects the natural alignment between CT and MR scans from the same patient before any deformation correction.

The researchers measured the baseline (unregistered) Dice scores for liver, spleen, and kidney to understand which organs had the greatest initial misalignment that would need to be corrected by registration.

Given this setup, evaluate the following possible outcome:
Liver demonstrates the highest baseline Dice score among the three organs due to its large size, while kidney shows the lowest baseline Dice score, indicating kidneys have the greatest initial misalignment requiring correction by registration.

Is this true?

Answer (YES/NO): NO